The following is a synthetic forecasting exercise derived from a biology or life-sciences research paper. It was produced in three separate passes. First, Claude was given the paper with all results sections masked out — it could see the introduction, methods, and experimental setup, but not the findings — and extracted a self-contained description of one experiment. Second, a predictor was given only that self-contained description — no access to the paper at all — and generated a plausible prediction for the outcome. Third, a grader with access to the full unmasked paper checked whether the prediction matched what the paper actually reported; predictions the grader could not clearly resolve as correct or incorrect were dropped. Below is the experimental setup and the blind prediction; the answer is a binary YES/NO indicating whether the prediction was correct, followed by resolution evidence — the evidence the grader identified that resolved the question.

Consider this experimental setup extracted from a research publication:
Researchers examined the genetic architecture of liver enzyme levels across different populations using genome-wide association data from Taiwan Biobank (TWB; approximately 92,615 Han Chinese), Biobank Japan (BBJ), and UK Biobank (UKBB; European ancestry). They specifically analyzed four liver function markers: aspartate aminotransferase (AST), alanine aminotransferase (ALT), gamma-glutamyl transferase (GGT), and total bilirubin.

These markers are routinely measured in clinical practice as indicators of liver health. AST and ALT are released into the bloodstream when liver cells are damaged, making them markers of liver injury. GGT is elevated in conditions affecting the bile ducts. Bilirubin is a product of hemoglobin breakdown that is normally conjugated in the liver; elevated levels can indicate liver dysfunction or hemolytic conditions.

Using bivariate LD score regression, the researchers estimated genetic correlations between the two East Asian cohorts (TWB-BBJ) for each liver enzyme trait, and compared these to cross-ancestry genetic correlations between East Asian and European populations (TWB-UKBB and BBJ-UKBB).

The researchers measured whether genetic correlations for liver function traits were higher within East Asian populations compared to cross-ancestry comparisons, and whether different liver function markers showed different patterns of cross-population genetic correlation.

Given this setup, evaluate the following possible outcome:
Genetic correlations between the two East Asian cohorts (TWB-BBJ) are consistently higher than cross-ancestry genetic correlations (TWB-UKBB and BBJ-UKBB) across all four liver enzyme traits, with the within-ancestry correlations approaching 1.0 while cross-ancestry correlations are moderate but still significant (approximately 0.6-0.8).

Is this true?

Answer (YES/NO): NO